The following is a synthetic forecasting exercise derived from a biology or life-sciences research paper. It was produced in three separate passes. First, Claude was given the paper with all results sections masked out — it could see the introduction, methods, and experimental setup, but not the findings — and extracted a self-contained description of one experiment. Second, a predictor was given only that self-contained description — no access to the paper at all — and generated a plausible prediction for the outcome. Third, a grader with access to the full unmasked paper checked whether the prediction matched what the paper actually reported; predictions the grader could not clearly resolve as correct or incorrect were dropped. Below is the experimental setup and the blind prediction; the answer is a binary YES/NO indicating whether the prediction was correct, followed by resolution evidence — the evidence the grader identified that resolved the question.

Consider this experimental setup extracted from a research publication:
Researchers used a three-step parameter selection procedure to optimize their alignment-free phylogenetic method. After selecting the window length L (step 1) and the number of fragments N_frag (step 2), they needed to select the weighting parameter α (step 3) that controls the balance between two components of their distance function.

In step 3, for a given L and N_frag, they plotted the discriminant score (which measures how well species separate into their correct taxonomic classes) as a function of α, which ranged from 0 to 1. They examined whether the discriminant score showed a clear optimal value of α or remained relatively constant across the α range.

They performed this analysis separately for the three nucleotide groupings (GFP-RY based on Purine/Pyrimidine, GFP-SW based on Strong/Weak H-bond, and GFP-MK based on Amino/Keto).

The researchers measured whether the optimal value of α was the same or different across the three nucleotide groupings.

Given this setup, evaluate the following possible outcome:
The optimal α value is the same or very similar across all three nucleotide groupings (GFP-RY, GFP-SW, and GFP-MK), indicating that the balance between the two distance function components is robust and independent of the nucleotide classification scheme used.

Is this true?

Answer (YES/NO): YES